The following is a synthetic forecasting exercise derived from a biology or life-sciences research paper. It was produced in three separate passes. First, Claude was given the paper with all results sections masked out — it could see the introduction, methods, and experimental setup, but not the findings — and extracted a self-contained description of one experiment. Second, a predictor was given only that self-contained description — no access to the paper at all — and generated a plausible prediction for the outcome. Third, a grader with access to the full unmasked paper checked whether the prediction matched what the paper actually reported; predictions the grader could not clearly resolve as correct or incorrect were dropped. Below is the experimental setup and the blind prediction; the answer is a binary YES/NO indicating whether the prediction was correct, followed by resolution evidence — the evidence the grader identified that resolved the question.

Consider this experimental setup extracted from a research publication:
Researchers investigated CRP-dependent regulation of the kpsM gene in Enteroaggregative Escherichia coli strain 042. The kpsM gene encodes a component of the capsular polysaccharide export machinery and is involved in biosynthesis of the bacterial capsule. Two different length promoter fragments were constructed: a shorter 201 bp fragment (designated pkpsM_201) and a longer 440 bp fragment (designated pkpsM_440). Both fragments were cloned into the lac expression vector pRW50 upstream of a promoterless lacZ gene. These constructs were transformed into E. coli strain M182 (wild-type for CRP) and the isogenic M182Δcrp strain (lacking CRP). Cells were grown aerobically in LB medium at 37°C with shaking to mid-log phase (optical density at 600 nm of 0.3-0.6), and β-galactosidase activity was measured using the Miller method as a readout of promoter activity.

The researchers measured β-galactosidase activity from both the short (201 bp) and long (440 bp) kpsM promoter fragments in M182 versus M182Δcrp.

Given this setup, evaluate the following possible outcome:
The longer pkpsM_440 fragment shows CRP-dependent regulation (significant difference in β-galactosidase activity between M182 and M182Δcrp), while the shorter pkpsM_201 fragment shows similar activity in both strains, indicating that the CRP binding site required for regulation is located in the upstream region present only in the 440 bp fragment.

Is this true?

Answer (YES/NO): NO